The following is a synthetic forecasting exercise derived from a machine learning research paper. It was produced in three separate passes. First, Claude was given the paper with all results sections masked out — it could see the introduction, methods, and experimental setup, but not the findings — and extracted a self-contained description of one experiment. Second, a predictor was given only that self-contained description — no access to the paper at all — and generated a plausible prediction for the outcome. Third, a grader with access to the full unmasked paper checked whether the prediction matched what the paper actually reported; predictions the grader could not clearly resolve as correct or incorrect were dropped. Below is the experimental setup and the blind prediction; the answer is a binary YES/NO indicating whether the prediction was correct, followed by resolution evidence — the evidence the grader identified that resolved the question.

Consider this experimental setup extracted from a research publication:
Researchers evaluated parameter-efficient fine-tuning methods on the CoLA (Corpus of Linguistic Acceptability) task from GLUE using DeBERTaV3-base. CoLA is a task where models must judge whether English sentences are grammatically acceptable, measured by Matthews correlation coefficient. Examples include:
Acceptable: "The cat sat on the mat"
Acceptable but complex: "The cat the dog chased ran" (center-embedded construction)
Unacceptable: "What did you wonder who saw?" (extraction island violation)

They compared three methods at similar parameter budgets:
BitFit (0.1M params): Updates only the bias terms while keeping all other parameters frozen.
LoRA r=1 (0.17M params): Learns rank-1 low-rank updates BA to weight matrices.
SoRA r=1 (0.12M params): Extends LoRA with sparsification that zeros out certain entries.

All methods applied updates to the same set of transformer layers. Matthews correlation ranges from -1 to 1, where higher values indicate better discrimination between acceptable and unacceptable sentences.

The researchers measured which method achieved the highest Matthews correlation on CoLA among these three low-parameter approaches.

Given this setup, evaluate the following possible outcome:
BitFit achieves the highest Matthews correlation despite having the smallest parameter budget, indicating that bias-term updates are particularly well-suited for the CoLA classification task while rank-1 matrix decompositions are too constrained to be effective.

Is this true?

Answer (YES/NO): NO